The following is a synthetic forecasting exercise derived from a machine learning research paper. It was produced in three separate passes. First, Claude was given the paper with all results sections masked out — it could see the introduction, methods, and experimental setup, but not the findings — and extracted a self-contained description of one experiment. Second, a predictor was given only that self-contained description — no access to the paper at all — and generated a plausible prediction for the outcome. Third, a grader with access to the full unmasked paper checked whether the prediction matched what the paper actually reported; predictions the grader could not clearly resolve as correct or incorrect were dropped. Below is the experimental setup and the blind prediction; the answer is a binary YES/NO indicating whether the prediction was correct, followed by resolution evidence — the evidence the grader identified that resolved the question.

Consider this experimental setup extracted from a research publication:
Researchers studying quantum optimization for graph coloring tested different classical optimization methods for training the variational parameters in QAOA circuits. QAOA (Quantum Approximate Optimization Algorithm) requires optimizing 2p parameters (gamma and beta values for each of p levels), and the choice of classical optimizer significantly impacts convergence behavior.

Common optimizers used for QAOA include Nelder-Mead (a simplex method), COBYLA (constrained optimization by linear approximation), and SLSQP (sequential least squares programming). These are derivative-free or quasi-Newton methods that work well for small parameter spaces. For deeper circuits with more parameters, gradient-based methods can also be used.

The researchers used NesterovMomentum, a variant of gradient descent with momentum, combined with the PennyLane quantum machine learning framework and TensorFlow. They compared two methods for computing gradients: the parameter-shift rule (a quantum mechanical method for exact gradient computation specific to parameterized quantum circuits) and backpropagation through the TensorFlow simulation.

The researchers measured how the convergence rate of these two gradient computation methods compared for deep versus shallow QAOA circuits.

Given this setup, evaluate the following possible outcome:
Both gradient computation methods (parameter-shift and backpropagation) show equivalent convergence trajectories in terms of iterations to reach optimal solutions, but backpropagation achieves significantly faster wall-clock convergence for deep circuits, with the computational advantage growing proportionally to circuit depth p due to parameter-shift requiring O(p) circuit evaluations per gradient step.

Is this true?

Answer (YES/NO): NO